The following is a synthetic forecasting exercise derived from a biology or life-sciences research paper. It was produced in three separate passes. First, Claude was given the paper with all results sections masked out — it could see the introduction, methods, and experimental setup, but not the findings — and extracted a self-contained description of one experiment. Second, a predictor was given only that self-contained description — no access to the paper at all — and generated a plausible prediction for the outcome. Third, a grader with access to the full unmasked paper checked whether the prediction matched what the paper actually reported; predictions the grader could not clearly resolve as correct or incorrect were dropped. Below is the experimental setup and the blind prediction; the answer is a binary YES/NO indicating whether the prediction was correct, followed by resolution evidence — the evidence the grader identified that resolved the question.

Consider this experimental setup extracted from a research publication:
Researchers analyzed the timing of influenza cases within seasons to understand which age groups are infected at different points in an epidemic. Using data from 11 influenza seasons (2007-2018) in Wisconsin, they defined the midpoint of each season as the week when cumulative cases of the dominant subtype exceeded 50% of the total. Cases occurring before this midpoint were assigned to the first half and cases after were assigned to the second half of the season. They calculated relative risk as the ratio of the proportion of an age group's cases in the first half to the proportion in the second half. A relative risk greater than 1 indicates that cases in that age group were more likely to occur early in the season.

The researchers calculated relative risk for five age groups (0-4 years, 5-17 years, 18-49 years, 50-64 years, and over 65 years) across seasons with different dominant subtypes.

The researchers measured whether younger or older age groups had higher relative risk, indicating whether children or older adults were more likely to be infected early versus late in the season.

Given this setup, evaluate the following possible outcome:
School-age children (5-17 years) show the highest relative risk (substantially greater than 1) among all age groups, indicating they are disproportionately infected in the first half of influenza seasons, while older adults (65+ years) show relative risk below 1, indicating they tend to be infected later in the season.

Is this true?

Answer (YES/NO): NO